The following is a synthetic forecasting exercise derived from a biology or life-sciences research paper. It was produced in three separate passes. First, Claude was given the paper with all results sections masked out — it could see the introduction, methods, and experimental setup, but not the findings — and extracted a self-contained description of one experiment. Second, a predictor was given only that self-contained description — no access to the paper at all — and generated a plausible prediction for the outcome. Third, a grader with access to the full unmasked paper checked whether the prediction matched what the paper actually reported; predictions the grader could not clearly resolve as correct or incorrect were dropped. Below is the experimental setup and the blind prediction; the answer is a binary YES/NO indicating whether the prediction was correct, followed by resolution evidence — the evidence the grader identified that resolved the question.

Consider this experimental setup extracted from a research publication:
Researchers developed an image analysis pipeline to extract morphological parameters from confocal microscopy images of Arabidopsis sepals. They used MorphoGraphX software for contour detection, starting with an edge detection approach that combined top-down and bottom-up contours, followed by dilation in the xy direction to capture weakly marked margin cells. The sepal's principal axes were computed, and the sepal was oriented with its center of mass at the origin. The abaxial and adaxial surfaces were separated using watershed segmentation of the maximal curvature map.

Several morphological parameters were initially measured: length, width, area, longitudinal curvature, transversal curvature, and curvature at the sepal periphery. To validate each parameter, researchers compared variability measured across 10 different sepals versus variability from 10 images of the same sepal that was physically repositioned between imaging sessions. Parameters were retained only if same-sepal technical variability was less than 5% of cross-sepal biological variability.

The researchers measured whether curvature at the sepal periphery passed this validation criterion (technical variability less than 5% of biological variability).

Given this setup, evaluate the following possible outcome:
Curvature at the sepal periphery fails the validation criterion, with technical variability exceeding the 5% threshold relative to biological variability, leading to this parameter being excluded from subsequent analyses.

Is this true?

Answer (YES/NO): YES